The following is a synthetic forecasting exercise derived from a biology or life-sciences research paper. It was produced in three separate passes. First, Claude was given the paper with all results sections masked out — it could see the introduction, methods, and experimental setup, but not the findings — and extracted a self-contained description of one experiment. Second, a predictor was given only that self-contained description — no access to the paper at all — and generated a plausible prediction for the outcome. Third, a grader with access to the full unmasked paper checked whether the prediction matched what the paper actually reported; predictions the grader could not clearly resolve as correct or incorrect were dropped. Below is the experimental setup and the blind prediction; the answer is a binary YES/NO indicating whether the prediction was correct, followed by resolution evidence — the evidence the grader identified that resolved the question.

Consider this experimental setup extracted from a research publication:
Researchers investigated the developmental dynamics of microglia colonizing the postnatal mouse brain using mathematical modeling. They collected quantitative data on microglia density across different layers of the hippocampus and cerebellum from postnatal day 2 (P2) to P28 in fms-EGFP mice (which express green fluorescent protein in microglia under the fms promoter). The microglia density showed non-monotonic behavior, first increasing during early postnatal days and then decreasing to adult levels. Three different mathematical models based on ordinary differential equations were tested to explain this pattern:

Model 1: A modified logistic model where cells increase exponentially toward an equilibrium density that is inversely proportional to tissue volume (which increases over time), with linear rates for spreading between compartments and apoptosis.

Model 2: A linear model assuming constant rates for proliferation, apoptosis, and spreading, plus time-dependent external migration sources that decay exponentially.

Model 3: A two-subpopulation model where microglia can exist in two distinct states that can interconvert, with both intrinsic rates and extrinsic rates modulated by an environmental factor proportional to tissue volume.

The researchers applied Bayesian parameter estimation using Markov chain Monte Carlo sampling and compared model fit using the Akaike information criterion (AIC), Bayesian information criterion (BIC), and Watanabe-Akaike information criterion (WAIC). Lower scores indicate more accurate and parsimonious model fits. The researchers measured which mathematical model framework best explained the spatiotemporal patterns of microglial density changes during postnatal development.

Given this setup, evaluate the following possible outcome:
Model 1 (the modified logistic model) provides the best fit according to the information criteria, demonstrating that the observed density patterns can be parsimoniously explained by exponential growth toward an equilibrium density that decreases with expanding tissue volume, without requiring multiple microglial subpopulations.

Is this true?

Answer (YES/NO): NO